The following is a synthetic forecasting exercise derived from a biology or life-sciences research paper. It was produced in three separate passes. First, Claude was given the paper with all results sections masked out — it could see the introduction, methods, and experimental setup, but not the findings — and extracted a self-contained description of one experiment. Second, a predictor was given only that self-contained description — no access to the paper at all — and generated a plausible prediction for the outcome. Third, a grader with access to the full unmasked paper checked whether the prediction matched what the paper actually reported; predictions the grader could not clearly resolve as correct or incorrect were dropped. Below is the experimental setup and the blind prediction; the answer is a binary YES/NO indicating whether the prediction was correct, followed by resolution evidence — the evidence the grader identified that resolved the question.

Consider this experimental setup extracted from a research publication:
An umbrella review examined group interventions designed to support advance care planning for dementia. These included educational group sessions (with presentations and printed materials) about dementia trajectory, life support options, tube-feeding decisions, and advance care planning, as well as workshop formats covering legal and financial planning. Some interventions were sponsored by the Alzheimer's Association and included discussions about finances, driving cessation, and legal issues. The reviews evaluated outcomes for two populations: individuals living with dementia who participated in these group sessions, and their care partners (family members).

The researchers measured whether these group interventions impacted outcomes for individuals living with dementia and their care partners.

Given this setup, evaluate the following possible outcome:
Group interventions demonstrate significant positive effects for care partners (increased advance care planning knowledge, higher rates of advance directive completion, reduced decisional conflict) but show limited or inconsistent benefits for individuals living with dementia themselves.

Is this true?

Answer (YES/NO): YES